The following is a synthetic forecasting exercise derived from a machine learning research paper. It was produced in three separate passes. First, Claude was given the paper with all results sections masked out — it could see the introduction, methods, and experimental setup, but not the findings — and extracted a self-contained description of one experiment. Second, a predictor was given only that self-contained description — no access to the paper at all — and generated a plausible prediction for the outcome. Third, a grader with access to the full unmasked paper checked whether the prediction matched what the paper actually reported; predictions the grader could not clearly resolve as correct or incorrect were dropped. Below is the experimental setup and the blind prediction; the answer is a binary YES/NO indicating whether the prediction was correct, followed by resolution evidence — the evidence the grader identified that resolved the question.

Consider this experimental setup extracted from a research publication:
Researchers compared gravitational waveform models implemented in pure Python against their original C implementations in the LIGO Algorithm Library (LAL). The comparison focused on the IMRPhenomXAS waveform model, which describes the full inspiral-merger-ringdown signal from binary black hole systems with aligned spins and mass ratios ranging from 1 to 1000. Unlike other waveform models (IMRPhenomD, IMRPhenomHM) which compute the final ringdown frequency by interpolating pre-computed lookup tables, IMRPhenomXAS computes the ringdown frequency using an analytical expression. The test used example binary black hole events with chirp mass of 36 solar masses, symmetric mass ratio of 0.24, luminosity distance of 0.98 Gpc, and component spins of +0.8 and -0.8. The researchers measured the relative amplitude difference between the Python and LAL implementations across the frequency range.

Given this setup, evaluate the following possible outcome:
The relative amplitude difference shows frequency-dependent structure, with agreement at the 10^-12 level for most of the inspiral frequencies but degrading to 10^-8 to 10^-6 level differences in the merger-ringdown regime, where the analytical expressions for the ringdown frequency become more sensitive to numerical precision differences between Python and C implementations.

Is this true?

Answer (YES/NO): NO